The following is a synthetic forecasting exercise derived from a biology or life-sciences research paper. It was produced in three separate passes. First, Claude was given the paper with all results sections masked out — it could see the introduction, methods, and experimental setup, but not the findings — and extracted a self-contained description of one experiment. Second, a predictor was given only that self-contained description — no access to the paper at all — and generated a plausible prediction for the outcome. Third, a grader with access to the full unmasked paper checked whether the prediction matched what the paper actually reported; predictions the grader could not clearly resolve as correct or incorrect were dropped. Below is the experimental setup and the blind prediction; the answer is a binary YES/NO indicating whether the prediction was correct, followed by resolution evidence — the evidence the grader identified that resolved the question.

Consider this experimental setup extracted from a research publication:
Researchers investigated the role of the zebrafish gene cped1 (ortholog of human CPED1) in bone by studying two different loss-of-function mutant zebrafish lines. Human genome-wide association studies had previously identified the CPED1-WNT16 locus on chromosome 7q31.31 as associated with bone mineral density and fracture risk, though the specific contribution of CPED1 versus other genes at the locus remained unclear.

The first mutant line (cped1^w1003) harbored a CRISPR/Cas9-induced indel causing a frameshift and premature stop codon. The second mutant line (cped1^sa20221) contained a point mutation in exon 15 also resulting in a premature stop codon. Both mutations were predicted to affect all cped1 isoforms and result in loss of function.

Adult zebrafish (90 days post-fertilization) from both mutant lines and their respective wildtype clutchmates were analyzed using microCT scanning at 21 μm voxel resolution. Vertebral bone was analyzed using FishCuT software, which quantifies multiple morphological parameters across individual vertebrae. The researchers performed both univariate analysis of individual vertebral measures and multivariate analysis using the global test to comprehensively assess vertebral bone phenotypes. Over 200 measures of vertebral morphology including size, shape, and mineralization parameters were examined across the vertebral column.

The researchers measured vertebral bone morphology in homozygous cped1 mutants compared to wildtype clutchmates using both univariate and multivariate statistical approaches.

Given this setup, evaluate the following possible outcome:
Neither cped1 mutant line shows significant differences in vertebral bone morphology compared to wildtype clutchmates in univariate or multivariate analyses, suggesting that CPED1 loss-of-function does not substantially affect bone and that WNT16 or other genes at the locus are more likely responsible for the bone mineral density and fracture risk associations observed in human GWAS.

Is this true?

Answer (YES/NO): YES